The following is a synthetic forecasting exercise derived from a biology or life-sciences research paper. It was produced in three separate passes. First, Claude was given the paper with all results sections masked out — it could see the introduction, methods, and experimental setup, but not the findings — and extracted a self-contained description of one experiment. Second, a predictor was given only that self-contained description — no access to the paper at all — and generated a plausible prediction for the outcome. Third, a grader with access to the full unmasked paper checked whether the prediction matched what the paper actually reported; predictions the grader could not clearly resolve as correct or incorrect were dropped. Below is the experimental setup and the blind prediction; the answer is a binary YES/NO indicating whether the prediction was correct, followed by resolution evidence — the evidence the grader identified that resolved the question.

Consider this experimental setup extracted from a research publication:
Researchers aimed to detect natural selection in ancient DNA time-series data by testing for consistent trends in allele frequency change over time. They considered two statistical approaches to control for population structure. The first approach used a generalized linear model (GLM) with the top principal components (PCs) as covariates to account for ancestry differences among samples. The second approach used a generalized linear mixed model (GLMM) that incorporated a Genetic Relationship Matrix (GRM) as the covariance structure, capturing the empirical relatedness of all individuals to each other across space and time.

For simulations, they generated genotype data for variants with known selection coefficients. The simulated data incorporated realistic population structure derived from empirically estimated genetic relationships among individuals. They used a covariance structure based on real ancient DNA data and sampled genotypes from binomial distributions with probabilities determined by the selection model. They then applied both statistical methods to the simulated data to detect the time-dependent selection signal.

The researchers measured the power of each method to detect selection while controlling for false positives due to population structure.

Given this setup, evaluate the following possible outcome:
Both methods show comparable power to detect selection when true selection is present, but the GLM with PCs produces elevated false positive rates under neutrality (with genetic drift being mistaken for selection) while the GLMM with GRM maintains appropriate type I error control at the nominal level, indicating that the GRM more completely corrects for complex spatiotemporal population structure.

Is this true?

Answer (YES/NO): NO